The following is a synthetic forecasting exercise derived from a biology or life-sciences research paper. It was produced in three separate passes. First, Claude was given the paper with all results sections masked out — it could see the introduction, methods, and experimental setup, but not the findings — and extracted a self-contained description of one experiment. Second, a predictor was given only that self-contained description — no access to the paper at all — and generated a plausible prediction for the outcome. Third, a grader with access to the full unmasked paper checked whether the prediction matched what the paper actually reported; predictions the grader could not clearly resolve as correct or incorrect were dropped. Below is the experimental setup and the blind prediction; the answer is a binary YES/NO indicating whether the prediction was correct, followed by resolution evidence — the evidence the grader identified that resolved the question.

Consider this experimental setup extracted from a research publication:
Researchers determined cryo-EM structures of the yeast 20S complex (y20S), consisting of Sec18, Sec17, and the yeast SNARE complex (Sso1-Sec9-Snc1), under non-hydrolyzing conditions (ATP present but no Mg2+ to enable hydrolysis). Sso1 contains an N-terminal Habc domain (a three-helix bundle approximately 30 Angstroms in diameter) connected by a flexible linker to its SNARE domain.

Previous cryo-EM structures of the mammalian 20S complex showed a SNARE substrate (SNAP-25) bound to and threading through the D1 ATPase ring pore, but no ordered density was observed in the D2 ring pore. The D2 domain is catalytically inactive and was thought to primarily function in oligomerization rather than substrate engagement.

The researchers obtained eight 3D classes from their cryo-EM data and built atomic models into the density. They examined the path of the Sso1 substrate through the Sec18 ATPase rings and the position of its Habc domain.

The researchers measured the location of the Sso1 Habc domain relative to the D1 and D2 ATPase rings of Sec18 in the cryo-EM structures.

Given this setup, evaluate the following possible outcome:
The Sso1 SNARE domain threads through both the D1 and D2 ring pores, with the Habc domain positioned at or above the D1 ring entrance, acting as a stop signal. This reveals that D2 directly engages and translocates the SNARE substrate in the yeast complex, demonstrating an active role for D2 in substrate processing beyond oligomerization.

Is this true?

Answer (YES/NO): NO